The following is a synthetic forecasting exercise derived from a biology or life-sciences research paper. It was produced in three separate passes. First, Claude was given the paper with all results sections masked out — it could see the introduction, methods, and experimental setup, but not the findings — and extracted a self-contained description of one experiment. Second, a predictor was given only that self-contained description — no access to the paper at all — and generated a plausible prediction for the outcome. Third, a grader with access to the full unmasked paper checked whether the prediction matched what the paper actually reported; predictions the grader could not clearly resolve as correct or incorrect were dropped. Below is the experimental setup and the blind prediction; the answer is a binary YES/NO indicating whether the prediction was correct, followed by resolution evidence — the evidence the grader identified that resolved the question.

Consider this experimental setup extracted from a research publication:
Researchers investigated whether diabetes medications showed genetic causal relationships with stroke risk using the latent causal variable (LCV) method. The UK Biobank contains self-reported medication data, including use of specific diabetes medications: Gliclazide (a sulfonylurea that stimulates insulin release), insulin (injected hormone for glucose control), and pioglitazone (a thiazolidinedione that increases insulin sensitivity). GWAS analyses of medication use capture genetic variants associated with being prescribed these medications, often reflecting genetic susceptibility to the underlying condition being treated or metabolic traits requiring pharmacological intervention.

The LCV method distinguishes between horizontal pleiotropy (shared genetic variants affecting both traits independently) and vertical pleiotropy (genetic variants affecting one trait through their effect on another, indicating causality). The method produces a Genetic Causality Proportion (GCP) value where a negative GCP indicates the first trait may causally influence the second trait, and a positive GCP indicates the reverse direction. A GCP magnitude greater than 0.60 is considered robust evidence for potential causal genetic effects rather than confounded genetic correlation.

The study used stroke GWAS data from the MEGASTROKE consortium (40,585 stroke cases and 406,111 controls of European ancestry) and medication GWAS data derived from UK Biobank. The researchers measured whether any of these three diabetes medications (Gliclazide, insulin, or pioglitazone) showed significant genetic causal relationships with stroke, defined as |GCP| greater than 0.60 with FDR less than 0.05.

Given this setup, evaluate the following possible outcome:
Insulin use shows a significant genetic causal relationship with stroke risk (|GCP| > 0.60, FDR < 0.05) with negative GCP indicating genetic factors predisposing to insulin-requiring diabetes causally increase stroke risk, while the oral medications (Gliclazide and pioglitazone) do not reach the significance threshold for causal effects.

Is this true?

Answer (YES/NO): NO